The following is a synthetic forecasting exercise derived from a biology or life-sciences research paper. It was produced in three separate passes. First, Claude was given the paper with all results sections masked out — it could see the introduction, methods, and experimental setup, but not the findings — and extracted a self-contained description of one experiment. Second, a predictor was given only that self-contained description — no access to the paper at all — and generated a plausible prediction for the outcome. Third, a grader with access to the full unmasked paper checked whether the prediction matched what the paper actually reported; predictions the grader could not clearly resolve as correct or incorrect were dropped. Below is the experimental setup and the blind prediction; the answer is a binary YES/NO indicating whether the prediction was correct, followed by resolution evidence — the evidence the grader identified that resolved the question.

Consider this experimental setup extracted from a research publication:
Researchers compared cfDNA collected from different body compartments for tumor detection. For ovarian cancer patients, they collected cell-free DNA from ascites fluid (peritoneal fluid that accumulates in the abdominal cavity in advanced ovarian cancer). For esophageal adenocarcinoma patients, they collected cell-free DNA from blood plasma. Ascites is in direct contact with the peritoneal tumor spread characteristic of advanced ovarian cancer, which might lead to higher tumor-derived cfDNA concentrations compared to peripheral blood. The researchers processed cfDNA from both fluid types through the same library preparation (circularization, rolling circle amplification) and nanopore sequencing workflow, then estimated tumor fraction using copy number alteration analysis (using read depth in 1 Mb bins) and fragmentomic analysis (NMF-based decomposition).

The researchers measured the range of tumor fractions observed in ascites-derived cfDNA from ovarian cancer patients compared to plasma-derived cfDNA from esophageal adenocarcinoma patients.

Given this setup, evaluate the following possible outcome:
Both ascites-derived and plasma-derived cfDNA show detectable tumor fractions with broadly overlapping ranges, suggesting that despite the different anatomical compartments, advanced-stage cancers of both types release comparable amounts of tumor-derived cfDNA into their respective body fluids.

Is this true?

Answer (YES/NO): NO